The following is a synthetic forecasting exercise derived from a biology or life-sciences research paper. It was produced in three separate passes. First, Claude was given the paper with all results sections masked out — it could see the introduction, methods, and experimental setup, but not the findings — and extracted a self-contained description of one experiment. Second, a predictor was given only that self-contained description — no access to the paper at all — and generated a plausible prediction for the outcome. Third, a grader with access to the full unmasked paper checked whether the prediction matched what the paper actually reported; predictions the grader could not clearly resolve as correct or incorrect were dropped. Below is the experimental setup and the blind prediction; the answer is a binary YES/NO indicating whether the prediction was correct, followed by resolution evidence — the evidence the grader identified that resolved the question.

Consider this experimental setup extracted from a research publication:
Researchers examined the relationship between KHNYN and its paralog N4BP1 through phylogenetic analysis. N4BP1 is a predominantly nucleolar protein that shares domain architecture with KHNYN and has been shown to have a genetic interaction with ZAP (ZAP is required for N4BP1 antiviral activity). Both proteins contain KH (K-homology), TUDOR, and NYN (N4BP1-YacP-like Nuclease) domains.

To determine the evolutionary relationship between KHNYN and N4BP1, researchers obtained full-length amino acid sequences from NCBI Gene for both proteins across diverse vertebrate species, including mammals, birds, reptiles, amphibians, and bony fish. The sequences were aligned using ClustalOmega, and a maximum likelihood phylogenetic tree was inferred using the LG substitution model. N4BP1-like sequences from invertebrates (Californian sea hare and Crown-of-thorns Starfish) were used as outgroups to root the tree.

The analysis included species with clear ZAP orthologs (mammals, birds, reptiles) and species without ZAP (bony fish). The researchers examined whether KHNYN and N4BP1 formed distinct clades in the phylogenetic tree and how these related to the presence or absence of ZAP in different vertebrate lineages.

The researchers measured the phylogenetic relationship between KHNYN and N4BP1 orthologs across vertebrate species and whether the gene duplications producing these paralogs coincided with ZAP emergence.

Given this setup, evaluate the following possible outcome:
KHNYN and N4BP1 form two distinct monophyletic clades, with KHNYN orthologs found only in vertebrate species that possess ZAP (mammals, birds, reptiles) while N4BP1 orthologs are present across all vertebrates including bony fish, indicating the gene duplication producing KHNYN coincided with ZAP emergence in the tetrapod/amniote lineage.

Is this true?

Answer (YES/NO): NO